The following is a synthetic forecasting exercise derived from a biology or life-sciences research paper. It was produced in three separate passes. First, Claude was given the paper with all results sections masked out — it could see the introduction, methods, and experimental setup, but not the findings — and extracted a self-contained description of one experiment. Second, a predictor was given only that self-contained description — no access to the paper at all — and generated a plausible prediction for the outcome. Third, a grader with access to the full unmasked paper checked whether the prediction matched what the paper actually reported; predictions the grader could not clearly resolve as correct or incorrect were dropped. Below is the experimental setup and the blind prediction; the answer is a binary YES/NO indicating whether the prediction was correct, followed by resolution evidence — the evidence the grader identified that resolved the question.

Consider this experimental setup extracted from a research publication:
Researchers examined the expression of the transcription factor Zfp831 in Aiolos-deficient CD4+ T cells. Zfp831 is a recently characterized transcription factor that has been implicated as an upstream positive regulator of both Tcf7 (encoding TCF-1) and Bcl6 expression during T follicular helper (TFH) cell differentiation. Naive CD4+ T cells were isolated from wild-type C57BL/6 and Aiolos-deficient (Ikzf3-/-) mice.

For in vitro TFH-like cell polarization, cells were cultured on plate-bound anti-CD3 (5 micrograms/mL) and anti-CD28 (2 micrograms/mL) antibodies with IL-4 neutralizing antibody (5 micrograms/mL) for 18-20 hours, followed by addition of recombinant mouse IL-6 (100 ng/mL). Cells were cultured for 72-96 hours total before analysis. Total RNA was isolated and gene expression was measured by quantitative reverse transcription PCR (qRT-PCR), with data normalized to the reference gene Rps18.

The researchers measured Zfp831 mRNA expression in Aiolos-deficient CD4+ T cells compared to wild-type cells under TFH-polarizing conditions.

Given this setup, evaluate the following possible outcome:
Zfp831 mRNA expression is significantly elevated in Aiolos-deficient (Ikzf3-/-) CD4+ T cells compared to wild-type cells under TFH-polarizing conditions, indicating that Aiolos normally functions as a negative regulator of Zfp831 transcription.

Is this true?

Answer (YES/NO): NO